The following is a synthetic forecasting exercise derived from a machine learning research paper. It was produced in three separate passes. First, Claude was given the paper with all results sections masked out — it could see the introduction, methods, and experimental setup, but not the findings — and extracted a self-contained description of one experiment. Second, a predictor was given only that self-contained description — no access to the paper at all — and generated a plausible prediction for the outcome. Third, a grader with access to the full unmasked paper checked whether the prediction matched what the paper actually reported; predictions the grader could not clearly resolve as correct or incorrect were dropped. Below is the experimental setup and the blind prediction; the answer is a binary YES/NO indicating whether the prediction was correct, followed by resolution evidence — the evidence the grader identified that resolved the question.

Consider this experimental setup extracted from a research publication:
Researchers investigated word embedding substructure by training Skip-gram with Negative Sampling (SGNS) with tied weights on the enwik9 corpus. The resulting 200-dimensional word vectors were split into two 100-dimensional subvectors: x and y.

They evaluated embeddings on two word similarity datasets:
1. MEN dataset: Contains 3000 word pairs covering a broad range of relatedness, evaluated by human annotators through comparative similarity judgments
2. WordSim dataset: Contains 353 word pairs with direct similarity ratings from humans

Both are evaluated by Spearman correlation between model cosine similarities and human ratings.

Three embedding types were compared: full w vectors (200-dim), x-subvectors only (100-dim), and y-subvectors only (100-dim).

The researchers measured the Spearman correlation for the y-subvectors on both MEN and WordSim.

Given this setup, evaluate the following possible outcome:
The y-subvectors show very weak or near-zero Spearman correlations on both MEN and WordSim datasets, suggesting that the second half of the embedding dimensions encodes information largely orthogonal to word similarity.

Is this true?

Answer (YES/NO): NO